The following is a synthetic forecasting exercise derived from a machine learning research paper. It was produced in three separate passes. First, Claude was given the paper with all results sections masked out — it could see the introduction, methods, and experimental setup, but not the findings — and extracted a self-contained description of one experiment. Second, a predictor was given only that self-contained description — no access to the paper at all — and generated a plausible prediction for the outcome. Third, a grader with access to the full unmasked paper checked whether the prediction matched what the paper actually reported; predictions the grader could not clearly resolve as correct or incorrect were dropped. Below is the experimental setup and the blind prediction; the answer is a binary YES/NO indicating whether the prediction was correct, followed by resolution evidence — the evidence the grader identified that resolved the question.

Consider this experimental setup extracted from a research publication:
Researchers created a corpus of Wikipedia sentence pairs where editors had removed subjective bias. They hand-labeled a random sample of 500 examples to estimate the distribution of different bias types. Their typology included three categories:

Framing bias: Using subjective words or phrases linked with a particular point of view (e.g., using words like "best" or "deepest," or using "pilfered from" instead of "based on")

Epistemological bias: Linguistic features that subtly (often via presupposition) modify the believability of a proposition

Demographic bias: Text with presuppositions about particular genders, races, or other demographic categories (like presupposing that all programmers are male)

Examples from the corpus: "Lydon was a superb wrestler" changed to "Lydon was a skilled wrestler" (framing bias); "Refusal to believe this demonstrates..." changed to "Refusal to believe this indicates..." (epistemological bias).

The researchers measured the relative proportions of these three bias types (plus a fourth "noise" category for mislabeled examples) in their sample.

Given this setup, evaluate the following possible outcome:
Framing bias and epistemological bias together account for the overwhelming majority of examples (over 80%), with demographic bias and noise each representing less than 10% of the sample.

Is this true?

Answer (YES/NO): NO